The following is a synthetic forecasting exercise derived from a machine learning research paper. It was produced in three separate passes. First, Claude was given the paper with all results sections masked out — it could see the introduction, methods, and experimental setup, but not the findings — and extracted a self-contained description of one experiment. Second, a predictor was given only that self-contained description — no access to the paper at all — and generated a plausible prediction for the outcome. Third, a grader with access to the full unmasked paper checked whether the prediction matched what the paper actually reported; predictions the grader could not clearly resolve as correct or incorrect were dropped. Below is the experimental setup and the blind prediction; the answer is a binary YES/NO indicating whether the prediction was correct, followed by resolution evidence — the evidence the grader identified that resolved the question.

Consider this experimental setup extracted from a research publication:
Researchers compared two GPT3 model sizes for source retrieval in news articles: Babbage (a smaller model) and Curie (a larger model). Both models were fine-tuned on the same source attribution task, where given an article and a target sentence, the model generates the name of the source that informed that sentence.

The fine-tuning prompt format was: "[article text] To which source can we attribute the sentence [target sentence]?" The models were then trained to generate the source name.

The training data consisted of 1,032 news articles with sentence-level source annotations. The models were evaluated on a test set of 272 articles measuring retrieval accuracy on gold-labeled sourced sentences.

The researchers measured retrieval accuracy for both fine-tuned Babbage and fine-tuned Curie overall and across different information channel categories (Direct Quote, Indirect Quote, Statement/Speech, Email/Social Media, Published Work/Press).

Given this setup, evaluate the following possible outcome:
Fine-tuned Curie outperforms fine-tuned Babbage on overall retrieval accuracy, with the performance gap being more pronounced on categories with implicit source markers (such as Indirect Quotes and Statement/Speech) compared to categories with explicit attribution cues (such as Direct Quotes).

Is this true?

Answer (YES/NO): NO